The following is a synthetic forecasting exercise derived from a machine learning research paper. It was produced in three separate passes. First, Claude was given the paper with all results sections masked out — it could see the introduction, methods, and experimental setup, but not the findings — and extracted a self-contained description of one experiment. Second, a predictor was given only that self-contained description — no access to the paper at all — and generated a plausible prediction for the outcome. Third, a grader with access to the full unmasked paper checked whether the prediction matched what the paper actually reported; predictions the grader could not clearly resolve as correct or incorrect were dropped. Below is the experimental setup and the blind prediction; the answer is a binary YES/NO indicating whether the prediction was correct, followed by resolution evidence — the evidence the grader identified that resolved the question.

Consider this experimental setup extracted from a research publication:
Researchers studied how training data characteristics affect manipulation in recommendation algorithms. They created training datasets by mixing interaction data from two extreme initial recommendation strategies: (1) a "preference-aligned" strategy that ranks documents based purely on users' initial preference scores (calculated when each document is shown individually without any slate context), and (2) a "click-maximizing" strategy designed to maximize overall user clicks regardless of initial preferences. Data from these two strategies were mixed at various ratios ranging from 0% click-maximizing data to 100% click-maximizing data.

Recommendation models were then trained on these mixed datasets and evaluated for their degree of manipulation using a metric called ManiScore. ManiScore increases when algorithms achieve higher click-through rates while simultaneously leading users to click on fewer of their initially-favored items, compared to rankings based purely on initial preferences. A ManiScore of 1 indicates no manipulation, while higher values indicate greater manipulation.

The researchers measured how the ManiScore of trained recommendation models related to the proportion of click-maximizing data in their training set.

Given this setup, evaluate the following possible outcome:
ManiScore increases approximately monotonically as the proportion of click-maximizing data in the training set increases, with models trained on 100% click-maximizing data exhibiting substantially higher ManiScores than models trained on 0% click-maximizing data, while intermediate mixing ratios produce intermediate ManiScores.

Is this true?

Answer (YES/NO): YES